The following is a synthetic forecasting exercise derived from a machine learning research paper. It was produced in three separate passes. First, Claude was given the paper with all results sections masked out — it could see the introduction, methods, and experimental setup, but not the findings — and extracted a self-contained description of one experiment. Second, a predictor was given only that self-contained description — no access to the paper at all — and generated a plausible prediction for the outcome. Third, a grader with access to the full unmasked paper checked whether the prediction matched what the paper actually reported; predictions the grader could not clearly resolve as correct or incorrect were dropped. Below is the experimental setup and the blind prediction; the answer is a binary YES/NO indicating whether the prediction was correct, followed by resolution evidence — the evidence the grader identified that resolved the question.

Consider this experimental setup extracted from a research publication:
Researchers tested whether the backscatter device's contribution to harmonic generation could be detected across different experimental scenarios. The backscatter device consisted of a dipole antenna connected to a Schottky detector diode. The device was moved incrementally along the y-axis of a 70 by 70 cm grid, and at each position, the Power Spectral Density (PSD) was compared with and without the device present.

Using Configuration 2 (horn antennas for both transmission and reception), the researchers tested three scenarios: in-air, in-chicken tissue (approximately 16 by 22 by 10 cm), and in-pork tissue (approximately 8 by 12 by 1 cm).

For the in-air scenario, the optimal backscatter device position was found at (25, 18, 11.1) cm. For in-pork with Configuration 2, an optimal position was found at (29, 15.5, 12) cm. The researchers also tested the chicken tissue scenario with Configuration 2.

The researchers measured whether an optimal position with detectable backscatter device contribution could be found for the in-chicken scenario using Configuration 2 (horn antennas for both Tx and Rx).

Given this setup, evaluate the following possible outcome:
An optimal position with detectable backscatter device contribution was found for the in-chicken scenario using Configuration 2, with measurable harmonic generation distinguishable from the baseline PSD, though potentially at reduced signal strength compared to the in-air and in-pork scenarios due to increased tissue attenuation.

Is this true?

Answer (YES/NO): NO